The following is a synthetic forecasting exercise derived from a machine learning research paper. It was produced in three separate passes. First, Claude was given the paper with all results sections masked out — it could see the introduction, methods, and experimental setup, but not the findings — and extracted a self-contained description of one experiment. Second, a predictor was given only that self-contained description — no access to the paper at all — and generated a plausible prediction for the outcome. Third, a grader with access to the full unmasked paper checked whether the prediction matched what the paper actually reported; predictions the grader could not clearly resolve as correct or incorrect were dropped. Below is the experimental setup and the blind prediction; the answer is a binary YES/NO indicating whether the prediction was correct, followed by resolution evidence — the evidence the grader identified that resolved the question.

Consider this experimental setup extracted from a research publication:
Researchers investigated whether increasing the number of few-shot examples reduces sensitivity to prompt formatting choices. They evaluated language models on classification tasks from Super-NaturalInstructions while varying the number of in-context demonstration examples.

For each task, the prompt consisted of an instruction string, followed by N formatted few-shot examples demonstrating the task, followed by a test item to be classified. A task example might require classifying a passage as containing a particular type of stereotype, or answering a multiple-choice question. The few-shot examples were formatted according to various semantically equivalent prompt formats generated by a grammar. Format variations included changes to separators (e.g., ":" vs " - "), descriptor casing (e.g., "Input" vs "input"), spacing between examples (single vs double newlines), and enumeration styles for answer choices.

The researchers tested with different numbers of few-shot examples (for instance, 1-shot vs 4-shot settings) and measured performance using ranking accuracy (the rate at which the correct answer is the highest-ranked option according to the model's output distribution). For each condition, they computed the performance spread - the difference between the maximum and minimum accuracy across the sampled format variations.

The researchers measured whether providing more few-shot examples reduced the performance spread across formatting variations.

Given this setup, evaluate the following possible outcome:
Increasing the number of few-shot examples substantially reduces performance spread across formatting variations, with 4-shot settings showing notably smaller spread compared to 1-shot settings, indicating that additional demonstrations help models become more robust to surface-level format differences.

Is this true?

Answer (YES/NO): NO